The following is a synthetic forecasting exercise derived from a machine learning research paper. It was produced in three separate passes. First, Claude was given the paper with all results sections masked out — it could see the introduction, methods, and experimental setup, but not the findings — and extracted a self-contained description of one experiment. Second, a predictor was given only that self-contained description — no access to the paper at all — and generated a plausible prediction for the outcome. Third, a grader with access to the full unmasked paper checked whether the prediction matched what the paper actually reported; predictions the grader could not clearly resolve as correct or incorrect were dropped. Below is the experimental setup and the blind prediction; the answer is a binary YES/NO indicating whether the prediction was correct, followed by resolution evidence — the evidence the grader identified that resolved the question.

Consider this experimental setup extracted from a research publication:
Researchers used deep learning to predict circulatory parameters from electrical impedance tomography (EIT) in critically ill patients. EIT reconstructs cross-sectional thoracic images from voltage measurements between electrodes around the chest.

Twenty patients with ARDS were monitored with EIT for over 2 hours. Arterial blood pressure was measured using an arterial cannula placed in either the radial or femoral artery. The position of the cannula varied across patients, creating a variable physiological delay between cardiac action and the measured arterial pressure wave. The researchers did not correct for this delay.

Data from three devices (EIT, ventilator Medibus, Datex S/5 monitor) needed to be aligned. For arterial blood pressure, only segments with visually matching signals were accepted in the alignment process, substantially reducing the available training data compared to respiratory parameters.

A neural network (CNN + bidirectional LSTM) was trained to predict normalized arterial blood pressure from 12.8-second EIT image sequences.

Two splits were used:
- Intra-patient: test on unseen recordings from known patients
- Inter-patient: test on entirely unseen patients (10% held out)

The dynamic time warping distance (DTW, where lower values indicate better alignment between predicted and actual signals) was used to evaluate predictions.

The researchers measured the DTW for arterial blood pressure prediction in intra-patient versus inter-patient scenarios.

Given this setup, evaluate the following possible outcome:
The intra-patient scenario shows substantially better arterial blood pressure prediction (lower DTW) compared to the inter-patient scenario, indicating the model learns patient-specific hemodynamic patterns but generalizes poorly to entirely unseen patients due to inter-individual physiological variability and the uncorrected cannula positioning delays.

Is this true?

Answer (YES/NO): YES